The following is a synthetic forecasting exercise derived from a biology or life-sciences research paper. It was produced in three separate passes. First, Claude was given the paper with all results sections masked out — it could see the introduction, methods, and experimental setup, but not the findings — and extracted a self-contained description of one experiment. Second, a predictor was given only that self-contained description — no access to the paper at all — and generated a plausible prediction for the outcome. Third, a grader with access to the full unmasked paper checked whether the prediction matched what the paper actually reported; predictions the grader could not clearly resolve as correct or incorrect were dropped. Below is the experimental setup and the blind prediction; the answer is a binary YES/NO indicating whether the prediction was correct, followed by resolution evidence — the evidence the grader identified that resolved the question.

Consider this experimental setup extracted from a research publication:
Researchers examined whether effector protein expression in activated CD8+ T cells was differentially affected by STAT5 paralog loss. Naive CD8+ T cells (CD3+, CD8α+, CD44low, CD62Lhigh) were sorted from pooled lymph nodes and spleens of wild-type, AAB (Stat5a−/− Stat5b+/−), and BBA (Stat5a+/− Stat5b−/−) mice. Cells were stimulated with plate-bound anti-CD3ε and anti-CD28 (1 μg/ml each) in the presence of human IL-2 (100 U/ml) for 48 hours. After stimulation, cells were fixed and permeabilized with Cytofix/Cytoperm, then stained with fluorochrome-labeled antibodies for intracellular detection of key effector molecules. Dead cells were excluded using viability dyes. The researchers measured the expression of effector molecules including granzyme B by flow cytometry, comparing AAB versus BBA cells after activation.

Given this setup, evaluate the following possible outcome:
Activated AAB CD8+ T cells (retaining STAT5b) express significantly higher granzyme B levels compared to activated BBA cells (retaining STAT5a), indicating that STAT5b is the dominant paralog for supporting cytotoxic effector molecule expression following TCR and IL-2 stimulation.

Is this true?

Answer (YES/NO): NO